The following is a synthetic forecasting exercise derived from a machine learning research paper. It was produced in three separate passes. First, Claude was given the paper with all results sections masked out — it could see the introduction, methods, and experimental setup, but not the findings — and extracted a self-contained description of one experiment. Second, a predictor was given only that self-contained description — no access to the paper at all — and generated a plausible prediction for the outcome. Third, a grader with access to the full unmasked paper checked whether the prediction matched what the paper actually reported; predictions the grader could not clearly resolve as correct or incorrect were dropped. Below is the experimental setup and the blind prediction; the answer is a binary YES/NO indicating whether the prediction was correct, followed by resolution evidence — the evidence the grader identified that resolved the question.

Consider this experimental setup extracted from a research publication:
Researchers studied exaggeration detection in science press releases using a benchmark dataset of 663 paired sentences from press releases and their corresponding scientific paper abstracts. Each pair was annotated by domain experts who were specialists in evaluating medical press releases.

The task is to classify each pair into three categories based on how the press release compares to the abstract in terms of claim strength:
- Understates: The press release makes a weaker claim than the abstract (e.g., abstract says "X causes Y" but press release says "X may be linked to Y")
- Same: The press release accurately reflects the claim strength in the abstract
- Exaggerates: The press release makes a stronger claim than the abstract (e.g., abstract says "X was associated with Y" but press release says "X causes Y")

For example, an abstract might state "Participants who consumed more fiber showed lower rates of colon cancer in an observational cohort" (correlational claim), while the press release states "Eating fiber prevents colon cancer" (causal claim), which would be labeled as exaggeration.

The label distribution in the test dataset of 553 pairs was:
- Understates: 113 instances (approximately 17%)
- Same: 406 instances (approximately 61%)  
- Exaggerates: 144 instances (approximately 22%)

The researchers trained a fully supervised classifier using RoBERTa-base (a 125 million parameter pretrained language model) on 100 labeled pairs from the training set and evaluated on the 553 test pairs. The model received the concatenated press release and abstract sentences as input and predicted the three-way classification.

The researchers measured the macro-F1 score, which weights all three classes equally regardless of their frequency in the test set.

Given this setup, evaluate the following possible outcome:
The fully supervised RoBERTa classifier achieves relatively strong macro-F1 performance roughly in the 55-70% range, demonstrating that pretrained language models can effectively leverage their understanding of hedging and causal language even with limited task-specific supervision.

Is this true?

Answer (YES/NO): NO